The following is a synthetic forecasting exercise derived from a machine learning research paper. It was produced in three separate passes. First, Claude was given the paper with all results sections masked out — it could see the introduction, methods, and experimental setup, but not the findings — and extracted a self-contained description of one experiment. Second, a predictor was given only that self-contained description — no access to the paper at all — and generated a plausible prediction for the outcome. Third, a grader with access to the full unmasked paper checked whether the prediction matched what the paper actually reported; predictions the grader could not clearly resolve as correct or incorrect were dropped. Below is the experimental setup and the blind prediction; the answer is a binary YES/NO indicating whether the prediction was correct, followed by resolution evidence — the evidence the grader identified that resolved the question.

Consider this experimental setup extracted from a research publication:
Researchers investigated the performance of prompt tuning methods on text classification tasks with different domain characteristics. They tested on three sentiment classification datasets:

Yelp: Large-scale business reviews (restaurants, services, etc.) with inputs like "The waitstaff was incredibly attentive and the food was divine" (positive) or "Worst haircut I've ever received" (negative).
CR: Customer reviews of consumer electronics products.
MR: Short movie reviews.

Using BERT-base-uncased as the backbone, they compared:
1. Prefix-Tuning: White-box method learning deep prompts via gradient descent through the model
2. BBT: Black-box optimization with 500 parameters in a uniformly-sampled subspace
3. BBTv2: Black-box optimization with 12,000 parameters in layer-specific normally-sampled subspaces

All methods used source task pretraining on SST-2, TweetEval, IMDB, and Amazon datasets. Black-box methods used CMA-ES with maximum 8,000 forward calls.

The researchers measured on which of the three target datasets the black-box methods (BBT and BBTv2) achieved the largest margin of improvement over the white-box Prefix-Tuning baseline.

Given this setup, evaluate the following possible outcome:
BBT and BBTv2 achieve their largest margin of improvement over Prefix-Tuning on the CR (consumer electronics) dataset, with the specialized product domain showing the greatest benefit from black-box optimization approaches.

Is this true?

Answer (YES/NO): NO